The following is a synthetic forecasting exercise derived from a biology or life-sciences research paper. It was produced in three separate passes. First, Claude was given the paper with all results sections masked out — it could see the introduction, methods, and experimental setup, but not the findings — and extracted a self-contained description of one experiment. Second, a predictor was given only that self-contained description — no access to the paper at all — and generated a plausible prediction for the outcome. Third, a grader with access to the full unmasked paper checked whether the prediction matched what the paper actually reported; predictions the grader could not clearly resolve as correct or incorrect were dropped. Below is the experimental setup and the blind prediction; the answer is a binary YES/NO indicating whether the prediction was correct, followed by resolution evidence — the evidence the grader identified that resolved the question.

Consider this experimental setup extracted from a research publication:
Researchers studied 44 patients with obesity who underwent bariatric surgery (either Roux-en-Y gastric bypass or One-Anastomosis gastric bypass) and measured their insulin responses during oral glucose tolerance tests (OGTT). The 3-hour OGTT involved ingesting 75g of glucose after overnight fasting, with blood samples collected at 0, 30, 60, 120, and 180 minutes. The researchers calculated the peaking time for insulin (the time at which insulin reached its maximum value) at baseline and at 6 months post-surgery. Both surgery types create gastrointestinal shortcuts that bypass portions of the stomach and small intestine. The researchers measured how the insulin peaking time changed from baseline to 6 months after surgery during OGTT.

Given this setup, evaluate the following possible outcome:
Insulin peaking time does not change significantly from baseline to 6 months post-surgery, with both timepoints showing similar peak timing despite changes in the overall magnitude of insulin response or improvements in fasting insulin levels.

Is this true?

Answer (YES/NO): NO